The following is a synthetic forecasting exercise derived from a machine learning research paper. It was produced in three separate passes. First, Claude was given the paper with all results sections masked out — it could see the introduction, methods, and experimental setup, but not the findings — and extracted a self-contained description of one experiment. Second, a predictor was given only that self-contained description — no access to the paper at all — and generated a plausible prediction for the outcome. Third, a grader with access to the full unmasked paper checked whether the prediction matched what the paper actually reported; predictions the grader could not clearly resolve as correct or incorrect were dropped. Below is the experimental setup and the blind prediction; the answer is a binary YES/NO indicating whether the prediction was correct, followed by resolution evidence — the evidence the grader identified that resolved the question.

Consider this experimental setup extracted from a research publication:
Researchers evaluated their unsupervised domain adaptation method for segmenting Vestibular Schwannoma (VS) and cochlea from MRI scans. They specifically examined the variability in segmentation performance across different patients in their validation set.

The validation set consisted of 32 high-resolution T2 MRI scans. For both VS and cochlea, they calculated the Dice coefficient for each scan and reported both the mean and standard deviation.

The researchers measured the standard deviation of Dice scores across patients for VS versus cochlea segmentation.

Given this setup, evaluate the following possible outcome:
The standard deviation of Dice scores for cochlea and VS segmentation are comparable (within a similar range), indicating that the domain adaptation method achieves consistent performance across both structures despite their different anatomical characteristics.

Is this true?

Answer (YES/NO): NO